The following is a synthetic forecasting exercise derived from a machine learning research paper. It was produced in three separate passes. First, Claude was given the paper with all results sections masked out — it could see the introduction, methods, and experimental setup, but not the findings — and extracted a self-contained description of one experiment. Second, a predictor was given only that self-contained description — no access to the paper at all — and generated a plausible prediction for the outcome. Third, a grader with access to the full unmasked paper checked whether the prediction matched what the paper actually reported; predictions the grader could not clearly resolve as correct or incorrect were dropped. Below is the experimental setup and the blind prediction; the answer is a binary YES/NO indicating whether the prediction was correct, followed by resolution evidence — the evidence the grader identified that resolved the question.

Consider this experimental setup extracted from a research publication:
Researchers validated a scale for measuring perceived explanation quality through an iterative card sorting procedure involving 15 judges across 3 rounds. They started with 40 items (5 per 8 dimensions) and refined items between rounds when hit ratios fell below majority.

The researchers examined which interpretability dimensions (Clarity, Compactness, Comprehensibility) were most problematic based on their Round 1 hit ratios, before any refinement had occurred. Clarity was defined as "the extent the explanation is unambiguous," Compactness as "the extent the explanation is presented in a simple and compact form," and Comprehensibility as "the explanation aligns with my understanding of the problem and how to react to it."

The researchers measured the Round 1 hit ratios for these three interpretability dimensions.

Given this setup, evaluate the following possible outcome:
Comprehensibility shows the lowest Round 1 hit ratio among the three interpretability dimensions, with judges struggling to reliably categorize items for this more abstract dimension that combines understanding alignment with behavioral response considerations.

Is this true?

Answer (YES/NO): YES